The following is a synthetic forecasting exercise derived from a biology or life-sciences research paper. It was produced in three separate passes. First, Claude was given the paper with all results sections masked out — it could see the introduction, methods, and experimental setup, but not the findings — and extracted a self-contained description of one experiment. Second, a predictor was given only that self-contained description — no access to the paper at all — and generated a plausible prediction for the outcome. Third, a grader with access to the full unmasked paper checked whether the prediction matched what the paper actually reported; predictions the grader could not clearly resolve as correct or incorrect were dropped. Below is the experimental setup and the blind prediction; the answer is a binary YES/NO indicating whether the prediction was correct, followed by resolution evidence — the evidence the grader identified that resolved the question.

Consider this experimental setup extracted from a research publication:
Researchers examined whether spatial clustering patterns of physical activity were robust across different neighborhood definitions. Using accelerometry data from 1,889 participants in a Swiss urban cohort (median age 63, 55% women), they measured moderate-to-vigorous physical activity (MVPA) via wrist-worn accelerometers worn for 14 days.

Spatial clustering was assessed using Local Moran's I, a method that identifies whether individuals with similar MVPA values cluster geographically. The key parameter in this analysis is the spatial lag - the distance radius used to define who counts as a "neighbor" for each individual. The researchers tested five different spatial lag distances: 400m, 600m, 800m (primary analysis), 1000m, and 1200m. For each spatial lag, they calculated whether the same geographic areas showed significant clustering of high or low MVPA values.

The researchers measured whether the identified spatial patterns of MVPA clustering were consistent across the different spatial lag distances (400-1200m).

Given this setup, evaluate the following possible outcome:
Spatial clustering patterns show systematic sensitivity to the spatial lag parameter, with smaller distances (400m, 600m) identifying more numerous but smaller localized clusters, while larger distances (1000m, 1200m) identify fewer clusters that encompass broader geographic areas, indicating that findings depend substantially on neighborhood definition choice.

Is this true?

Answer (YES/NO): NO